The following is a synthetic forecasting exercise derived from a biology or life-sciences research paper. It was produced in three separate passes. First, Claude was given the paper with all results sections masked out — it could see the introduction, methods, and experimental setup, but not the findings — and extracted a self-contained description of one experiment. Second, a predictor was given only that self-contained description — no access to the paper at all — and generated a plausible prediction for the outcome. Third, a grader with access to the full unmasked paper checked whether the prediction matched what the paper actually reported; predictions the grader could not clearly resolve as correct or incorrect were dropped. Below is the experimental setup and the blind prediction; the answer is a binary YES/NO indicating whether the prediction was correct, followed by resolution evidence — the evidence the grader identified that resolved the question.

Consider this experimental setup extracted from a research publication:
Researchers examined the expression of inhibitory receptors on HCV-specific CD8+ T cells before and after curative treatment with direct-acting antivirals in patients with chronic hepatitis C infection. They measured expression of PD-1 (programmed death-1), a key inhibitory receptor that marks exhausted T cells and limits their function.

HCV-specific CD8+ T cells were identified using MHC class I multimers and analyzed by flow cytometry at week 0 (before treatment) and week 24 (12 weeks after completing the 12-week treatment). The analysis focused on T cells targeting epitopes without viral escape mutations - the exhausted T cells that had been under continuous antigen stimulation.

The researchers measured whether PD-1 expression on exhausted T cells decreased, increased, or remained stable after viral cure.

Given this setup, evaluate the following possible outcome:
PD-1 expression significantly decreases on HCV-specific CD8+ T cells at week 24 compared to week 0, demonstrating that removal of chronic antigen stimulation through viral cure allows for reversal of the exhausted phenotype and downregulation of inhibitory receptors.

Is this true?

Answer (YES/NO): NO